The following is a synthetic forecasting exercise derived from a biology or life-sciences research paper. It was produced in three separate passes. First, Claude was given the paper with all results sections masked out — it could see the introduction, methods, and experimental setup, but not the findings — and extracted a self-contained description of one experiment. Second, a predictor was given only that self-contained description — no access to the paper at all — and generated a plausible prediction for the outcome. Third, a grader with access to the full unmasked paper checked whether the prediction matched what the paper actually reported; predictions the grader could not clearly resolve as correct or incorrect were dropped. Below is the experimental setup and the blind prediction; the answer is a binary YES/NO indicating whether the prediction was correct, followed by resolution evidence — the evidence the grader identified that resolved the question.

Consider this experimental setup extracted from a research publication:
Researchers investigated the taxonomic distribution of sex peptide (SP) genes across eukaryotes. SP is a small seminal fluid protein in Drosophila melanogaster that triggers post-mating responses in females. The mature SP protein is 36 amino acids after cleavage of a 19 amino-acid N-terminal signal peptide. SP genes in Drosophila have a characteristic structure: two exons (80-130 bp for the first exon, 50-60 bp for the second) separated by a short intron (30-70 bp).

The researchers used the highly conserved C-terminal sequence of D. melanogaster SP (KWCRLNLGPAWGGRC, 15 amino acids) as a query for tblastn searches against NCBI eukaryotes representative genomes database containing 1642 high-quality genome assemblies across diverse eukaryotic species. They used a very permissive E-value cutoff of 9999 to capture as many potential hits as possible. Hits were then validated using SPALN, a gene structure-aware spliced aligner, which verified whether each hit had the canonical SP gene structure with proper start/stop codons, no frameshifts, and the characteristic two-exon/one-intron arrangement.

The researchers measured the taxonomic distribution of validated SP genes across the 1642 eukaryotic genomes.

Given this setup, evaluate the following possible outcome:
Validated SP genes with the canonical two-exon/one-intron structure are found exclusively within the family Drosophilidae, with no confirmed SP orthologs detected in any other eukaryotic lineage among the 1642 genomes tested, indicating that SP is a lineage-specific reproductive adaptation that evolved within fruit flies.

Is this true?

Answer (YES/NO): YES